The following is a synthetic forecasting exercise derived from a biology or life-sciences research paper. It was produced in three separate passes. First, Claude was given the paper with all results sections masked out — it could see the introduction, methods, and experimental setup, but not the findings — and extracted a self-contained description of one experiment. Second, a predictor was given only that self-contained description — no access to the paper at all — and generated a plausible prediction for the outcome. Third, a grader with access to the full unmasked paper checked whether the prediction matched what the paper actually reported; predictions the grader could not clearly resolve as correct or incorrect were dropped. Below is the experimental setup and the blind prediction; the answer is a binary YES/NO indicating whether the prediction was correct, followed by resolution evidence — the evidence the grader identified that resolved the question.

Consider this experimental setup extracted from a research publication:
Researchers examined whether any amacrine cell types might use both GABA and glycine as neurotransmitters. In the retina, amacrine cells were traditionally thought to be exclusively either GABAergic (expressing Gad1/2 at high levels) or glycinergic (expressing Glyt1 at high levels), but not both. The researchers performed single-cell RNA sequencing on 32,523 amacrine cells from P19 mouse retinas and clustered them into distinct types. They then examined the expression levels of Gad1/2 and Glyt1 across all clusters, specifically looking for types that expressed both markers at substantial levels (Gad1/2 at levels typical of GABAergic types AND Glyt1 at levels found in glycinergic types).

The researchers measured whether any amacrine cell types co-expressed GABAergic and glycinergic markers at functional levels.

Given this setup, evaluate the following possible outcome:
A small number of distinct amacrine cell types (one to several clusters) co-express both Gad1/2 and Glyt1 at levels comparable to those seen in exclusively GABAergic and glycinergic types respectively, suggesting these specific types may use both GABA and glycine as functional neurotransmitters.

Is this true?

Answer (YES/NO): YES